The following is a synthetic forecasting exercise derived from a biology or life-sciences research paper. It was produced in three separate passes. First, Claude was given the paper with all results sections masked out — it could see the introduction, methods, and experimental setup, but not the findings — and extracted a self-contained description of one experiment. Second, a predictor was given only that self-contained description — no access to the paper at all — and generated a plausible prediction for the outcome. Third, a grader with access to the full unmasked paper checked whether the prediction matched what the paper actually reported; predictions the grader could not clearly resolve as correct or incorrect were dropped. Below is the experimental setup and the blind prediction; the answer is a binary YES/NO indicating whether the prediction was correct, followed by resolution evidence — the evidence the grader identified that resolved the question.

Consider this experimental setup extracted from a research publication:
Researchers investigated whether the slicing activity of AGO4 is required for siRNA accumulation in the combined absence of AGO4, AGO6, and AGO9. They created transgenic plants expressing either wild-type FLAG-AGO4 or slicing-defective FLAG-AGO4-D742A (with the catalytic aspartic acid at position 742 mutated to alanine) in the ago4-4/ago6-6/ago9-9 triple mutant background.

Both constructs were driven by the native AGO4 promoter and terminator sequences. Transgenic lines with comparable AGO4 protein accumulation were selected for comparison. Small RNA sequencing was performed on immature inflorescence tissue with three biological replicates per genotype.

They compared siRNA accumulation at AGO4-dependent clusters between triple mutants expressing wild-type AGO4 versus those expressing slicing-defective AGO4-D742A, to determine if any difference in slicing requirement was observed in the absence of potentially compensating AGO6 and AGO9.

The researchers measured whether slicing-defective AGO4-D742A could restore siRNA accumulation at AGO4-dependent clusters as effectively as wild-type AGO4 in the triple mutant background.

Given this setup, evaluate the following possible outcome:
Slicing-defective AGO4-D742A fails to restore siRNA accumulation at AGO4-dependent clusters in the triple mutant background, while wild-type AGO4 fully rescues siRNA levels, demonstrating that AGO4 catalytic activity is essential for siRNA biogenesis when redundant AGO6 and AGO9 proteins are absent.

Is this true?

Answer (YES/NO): NO